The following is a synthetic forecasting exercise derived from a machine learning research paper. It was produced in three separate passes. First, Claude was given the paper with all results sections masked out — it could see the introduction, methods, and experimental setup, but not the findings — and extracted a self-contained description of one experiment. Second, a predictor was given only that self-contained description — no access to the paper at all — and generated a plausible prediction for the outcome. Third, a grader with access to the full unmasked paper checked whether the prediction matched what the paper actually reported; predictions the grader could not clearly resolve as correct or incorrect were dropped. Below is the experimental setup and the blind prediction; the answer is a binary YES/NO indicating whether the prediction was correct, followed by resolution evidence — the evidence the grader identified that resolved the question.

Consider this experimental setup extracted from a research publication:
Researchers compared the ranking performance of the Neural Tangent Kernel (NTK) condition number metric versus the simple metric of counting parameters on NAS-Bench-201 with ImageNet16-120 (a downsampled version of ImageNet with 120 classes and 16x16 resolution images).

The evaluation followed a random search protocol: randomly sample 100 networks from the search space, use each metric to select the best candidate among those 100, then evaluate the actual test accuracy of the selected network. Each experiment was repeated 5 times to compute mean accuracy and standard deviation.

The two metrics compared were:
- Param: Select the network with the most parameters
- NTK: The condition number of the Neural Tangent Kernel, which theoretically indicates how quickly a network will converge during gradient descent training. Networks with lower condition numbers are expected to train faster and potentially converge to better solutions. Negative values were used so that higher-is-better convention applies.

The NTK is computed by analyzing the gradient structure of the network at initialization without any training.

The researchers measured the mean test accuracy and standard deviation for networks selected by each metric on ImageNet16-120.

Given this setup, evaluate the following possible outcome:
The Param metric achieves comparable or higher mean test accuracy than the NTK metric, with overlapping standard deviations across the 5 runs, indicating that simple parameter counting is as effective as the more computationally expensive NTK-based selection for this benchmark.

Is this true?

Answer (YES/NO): YES